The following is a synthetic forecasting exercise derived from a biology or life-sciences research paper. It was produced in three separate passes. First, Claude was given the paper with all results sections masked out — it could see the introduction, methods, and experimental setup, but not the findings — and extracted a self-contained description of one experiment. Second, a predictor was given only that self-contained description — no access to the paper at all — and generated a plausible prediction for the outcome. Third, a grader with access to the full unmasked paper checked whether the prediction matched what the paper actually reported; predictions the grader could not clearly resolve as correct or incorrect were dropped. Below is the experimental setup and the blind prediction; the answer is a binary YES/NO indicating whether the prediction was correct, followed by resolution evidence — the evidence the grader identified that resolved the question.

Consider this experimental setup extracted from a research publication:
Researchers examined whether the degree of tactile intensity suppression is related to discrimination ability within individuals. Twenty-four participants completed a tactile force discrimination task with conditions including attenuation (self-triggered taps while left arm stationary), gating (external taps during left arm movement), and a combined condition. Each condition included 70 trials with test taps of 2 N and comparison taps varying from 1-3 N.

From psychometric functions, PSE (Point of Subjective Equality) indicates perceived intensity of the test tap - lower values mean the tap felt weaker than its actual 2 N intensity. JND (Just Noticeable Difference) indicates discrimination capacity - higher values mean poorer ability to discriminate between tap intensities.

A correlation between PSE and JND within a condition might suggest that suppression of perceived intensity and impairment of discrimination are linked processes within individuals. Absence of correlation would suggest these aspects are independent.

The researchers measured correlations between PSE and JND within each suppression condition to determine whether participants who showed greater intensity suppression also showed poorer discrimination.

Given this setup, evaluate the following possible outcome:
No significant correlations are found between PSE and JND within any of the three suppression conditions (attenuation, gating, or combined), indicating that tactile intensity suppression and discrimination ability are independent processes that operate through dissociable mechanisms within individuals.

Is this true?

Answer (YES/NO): YES